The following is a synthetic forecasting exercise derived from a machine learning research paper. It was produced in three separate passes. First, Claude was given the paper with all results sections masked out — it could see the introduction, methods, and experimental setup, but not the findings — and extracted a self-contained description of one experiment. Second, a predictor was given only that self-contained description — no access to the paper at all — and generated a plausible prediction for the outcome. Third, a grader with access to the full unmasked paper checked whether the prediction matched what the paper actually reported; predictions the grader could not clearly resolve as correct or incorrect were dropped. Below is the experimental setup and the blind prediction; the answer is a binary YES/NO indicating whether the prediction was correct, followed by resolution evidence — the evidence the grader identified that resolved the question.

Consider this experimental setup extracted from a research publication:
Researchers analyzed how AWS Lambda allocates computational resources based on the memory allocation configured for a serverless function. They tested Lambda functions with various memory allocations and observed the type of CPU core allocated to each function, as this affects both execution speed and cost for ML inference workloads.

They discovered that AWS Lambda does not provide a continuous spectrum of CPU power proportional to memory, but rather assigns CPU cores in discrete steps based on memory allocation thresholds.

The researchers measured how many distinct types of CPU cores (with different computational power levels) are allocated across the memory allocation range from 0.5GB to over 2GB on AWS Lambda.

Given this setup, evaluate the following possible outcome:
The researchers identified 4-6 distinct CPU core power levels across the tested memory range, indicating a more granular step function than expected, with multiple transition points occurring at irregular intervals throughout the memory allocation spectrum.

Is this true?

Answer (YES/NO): NO